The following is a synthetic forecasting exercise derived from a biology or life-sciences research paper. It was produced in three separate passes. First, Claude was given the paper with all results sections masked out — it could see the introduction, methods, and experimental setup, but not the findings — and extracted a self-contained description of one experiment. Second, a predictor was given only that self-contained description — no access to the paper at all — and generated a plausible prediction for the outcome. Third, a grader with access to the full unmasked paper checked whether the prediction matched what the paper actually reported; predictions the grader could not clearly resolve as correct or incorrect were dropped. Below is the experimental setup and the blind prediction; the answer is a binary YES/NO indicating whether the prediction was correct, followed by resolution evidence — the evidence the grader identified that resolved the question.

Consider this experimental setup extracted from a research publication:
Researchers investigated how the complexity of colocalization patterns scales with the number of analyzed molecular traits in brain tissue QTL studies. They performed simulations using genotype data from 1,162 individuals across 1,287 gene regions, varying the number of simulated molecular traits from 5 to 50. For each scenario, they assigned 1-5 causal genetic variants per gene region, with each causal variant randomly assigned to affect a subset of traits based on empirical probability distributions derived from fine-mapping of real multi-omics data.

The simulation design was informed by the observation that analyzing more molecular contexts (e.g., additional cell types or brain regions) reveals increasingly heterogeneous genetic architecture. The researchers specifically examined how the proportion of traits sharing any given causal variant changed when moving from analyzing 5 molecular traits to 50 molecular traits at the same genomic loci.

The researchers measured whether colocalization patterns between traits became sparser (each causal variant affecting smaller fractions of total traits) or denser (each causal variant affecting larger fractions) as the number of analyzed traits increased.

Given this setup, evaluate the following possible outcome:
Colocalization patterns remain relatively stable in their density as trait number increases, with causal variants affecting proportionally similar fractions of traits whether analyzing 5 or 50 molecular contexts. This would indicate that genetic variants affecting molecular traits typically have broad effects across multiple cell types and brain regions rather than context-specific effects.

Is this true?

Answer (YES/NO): NO